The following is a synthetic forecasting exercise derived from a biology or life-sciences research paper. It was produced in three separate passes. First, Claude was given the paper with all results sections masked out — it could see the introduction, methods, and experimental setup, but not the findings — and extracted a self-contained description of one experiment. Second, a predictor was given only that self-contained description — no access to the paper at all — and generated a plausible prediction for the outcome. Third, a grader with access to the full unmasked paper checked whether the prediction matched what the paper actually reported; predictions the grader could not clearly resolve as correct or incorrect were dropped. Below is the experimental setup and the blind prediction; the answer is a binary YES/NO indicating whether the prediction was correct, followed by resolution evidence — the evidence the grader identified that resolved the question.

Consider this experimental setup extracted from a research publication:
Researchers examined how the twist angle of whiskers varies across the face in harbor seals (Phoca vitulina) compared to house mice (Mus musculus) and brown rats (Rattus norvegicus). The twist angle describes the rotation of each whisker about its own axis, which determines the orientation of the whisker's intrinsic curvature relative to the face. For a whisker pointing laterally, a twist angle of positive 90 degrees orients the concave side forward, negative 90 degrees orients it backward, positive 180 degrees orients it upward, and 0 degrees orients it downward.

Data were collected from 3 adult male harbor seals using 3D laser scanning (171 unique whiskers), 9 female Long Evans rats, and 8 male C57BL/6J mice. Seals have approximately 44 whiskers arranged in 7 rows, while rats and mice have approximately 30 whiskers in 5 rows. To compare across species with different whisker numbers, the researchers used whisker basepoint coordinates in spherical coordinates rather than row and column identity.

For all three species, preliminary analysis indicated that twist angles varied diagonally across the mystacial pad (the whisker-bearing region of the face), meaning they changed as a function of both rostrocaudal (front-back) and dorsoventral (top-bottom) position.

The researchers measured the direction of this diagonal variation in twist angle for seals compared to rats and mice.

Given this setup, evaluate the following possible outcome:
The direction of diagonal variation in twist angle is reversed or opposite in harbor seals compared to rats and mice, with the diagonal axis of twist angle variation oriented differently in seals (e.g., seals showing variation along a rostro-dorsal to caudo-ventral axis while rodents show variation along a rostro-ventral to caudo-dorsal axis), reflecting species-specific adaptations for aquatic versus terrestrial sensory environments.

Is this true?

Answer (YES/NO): NO